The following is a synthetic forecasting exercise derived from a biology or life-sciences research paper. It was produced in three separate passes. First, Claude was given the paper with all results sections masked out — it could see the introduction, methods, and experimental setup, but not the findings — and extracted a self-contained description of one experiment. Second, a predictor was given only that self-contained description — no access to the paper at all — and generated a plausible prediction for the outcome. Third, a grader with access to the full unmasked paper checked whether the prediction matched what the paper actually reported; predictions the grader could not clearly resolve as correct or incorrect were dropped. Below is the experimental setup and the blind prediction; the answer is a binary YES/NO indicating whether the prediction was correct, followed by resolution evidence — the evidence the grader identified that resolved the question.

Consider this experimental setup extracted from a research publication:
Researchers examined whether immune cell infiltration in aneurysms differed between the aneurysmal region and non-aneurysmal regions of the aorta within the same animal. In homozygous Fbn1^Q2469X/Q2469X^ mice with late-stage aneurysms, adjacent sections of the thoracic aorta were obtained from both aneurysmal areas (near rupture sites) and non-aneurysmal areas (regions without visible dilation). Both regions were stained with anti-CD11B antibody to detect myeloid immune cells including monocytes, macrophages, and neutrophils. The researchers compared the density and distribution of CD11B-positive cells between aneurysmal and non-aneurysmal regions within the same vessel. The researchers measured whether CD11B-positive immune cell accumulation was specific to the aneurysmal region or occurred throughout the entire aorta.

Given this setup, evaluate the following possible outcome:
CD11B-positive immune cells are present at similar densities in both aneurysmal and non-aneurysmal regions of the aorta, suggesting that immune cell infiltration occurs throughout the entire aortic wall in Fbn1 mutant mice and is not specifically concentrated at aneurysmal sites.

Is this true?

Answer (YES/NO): NO